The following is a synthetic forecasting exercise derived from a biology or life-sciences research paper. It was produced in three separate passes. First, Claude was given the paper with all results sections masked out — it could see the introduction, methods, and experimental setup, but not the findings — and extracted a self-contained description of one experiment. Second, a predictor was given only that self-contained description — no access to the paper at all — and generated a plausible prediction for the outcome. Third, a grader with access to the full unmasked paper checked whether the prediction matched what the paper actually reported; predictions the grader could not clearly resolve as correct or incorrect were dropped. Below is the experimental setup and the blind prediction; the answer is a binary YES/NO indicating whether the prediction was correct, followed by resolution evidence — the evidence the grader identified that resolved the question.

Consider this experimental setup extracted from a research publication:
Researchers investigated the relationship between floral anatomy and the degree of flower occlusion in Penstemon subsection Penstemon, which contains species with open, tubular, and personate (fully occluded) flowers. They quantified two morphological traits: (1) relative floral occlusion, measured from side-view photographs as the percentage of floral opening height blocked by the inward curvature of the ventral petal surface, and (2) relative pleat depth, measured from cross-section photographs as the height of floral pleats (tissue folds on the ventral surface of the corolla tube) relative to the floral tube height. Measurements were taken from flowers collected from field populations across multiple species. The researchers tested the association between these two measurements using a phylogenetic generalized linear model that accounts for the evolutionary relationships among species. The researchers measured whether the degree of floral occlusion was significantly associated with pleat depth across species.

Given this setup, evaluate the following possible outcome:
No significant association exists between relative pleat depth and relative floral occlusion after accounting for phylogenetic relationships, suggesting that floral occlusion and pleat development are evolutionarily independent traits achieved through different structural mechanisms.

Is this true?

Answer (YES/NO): NO